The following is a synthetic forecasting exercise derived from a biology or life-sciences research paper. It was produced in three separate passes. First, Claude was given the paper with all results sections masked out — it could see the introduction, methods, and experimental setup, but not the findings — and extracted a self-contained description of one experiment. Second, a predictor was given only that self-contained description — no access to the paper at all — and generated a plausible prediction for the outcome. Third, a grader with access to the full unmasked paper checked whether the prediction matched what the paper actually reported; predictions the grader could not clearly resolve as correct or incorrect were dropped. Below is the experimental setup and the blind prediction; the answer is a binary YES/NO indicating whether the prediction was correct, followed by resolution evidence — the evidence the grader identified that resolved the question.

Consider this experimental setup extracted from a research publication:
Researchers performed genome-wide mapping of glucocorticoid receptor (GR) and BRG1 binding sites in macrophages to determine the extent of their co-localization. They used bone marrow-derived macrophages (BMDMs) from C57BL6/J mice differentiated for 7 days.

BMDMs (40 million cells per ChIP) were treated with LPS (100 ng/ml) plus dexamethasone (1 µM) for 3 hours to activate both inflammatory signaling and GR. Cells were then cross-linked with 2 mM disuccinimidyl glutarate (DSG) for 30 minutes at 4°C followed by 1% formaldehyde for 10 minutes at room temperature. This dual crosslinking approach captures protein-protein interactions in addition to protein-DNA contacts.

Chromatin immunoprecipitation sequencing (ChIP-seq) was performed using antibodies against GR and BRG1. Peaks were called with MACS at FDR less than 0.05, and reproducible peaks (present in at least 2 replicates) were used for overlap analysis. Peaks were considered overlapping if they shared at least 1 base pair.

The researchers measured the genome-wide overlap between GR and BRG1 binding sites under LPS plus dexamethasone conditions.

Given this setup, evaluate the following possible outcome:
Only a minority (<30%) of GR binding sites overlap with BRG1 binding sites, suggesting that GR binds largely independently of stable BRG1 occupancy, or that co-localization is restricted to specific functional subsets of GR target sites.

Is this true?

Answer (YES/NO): NO